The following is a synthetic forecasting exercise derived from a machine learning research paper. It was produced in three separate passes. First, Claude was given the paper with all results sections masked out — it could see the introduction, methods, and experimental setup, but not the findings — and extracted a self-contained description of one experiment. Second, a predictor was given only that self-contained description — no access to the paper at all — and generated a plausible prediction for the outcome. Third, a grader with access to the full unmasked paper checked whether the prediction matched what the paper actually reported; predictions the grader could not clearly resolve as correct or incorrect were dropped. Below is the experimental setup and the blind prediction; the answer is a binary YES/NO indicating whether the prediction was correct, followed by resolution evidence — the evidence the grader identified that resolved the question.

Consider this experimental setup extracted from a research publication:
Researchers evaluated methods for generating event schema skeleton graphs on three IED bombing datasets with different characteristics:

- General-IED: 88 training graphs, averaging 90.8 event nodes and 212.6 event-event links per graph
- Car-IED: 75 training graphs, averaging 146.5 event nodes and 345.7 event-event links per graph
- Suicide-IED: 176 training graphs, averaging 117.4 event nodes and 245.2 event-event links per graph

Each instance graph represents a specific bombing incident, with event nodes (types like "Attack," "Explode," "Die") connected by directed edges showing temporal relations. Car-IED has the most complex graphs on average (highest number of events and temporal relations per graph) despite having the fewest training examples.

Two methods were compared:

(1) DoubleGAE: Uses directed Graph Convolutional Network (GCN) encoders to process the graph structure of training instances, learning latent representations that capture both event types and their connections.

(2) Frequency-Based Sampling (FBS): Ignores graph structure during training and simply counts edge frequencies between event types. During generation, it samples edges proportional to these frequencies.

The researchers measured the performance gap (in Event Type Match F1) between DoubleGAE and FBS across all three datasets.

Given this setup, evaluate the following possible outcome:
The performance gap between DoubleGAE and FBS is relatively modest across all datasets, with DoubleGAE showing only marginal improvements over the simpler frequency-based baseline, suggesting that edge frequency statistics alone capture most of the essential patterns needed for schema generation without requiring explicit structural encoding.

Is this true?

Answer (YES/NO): NO